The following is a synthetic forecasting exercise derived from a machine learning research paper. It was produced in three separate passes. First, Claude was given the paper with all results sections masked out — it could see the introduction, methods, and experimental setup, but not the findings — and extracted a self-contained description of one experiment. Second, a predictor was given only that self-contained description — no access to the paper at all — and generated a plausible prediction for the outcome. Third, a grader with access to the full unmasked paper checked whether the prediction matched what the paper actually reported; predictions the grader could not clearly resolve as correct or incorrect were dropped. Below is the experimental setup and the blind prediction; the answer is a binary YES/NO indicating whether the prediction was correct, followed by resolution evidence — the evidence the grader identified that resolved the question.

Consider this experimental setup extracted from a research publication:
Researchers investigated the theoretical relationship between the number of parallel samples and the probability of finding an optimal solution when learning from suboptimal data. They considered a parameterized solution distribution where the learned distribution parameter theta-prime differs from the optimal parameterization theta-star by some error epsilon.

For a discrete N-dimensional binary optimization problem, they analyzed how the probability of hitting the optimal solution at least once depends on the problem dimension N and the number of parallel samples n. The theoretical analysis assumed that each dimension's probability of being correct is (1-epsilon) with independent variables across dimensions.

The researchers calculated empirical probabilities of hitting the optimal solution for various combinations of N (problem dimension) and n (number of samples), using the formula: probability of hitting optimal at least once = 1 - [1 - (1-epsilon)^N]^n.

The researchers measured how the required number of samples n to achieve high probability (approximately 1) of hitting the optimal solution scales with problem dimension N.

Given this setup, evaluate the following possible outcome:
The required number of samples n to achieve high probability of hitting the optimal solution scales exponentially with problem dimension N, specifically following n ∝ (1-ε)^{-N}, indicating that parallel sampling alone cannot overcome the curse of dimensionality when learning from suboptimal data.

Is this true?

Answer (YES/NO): NO